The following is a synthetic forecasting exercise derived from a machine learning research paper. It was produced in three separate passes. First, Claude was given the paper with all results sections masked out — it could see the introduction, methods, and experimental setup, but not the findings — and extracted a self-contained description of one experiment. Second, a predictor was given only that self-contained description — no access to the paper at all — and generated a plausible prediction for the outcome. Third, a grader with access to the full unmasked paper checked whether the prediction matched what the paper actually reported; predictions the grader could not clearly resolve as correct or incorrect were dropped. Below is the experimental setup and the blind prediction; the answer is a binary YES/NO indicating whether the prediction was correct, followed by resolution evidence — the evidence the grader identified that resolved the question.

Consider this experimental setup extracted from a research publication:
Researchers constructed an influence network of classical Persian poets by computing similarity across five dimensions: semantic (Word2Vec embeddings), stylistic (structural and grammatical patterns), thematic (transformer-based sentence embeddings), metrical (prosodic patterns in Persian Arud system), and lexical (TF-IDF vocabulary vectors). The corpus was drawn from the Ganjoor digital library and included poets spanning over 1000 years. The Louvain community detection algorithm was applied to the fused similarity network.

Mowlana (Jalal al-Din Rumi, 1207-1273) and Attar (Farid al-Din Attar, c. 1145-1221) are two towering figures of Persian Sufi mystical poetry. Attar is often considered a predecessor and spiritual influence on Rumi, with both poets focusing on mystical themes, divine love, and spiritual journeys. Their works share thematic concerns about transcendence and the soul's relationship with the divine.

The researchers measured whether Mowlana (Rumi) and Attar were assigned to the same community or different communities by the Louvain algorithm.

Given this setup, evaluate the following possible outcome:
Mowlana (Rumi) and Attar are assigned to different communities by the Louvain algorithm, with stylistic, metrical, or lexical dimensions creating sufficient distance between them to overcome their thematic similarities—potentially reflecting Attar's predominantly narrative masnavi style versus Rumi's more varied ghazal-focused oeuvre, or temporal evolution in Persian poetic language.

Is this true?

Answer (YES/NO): NO